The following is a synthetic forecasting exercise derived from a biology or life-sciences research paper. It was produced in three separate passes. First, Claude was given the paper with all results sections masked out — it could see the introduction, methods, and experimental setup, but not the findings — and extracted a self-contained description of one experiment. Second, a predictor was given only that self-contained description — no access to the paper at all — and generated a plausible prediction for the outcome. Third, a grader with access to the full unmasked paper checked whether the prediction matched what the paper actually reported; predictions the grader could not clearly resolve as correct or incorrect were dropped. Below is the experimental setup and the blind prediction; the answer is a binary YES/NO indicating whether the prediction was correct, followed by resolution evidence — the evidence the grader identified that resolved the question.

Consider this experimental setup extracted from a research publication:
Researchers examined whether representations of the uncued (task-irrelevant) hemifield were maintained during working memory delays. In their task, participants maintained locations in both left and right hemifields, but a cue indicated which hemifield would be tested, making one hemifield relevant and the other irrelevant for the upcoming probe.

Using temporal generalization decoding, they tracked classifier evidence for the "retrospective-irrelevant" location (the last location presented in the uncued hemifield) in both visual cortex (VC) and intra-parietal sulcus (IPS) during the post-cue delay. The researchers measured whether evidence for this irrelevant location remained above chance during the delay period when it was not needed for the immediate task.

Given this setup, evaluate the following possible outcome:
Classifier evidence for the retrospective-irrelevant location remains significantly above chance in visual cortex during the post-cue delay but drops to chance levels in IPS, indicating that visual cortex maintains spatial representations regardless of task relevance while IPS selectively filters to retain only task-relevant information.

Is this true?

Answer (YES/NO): NO